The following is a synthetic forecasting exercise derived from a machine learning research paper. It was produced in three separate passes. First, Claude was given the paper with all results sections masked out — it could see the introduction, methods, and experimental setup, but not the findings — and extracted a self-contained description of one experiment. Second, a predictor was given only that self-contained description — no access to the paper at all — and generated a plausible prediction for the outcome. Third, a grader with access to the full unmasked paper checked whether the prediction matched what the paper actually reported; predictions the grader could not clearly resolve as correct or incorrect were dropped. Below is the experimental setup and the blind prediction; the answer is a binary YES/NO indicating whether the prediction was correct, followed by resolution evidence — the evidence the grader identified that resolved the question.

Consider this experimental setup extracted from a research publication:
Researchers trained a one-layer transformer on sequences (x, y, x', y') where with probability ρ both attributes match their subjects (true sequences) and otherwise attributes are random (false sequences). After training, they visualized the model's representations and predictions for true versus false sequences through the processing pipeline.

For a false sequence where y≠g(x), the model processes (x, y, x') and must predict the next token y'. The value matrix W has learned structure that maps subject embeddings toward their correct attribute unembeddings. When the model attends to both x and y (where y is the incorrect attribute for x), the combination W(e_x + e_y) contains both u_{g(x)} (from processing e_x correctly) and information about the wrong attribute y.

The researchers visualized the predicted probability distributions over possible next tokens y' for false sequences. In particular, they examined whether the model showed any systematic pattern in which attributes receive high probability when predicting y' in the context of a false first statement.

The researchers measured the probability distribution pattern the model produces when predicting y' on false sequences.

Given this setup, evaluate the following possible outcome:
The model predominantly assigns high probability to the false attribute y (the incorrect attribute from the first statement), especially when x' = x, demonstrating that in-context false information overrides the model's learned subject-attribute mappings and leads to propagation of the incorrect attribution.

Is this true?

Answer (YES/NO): NO